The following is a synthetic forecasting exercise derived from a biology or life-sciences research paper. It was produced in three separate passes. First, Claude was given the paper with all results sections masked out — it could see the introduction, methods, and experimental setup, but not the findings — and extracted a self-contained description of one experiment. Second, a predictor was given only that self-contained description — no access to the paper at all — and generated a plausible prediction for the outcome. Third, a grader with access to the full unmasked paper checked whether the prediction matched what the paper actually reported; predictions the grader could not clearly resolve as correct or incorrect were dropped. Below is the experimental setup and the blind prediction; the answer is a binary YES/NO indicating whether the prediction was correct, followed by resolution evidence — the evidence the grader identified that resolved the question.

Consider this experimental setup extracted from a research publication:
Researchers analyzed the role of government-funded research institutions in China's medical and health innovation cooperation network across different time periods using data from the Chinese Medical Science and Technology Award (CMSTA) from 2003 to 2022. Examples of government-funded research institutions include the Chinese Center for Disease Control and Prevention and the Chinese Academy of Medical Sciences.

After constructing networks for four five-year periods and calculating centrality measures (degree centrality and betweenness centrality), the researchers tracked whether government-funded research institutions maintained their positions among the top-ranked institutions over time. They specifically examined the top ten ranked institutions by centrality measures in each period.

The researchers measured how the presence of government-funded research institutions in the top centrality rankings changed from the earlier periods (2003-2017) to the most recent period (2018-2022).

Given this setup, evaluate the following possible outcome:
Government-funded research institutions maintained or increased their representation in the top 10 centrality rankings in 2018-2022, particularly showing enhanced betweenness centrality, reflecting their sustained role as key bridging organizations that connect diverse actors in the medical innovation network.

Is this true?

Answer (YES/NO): NO